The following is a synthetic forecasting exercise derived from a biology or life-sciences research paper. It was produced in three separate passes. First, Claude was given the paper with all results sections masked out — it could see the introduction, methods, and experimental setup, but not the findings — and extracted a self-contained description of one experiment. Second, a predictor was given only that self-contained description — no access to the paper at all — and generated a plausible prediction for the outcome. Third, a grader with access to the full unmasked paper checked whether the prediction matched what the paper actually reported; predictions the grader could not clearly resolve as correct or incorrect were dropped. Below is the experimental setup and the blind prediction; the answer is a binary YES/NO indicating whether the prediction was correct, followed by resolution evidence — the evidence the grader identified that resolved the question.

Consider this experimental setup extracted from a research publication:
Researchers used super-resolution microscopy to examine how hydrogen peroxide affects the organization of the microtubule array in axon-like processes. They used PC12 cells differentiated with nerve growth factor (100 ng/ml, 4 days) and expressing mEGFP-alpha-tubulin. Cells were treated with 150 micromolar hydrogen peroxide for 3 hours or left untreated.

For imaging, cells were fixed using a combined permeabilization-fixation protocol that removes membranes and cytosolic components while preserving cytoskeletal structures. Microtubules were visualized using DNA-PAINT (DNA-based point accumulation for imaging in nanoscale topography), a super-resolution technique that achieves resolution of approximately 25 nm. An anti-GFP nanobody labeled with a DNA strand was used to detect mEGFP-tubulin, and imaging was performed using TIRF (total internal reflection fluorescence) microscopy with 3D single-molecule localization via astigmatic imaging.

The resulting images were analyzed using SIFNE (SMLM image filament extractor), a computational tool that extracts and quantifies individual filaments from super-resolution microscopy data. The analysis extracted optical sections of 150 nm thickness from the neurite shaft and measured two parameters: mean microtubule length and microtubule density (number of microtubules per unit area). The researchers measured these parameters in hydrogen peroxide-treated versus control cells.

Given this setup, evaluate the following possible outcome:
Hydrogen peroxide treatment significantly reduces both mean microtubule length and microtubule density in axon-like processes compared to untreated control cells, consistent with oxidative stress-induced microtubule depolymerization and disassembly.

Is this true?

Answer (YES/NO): NO